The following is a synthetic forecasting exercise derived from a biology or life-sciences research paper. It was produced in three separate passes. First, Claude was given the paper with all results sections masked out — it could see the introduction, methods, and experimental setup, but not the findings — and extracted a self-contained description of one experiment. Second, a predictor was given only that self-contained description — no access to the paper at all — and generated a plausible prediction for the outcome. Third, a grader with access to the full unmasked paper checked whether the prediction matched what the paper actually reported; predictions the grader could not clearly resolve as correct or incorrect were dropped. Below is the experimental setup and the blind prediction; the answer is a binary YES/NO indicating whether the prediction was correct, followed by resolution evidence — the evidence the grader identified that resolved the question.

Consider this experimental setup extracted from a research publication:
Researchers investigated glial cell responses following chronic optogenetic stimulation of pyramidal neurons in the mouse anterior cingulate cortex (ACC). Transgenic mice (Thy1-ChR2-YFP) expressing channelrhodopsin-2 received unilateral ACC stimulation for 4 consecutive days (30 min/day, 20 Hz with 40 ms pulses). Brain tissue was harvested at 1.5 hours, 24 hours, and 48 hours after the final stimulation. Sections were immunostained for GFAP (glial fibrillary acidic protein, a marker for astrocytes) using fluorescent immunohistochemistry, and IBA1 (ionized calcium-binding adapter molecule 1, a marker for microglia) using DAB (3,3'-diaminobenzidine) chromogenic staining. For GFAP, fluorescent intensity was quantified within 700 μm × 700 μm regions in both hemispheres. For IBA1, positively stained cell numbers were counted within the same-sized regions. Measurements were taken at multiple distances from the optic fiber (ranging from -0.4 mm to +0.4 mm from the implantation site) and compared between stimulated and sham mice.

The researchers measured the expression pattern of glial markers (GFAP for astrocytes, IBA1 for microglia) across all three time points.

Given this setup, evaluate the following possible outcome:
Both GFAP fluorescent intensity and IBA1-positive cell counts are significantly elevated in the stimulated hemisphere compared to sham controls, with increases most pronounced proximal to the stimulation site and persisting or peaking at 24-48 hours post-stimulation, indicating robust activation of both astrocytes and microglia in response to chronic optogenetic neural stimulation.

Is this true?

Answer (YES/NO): YES